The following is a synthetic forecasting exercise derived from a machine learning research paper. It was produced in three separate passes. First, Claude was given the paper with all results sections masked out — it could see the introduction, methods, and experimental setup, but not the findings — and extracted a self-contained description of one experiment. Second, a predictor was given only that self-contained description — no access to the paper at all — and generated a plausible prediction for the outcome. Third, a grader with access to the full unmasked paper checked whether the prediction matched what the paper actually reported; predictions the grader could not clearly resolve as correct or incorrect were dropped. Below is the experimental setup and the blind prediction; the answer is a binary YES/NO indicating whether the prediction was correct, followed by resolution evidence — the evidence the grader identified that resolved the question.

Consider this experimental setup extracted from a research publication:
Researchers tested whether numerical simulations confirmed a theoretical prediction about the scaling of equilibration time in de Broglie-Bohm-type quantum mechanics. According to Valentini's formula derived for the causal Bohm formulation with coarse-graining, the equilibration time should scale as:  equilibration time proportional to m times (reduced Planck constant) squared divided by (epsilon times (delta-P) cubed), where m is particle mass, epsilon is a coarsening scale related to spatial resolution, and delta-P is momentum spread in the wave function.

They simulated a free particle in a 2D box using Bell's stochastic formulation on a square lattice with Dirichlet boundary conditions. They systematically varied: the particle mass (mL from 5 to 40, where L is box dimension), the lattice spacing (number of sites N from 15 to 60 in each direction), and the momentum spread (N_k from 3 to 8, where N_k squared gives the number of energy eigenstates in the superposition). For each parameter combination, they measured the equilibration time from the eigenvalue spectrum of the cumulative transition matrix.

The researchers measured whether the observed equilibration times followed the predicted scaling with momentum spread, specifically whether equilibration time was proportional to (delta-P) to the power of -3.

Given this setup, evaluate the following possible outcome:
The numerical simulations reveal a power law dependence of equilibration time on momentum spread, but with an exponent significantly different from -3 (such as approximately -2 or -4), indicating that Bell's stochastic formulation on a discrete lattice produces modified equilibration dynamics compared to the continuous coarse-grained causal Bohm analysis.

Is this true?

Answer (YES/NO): YES